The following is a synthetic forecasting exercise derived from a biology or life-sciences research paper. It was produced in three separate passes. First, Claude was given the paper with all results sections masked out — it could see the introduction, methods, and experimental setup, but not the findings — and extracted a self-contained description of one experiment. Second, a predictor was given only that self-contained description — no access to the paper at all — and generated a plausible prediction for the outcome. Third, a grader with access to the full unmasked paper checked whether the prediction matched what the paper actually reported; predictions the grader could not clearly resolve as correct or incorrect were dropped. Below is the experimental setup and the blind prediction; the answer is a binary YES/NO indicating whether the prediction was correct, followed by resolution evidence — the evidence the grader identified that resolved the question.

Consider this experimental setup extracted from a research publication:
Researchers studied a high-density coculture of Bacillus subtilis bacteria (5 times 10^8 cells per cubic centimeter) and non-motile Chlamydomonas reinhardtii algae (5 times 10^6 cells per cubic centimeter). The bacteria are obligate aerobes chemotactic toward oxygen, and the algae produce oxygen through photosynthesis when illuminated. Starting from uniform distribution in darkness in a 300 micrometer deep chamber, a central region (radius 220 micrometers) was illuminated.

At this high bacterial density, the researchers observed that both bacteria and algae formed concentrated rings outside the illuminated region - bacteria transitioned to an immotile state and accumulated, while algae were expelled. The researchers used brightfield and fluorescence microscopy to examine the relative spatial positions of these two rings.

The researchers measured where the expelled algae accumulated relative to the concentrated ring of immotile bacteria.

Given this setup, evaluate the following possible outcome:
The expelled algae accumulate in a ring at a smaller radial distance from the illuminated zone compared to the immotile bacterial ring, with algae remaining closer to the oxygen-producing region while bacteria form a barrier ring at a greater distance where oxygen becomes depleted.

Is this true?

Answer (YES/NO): YES